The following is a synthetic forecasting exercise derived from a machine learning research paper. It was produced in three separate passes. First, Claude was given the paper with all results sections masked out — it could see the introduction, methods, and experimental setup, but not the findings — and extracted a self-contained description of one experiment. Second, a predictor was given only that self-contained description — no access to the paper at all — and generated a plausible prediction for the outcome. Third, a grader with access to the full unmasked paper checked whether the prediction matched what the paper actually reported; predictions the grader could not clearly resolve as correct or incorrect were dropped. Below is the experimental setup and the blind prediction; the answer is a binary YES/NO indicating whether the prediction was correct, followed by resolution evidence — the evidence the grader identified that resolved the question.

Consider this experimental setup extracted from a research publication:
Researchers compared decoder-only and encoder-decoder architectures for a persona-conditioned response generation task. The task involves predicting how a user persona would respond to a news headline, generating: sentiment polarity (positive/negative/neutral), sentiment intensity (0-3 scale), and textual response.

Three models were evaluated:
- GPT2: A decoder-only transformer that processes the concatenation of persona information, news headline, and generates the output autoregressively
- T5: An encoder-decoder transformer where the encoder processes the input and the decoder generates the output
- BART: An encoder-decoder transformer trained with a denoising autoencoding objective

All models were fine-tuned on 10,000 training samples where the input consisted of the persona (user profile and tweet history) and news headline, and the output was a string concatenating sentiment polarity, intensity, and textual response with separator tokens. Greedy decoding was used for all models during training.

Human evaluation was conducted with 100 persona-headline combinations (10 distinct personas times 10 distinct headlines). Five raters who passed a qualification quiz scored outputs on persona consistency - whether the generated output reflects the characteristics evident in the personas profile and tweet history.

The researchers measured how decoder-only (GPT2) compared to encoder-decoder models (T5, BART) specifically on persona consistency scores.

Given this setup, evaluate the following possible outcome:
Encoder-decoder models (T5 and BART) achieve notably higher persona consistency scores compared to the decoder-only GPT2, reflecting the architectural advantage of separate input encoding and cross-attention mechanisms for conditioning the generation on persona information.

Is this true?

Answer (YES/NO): NO